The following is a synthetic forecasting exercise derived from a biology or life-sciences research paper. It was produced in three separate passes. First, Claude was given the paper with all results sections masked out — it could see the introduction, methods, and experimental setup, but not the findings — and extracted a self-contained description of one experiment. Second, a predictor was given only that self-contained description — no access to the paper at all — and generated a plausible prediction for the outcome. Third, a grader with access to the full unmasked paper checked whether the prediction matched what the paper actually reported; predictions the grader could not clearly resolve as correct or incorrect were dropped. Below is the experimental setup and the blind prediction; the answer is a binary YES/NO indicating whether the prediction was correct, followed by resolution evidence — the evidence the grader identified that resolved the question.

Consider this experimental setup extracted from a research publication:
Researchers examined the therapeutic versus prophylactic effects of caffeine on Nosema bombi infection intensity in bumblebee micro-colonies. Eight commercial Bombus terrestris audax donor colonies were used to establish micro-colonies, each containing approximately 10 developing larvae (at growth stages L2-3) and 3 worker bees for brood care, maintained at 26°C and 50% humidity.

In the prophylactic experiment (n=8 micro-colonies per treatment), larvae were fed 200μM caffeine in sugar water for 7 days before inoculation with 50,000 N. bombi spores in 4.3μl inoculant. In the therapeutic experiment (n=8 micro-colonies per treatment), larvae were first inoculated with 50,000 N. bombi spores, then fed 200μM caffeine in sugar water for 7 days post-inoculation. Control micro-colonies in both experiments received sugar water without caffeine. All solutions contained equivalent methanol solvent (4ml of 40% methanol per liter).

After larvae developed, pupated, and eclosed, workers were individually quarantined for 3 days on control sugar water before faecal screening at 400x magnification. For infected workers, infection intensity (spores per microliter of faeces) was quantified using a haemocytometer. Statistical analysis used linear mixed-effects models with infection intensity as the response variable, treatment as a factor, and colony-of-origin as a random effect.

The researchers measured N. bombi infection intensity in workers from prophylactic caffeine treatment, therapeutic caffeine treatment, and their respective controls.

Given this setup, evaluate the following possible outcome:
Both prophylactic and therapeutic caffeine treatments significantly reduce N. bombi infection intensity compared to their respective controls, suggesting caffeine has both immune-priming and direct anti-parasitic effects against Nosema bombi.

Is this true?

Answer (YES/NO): YES